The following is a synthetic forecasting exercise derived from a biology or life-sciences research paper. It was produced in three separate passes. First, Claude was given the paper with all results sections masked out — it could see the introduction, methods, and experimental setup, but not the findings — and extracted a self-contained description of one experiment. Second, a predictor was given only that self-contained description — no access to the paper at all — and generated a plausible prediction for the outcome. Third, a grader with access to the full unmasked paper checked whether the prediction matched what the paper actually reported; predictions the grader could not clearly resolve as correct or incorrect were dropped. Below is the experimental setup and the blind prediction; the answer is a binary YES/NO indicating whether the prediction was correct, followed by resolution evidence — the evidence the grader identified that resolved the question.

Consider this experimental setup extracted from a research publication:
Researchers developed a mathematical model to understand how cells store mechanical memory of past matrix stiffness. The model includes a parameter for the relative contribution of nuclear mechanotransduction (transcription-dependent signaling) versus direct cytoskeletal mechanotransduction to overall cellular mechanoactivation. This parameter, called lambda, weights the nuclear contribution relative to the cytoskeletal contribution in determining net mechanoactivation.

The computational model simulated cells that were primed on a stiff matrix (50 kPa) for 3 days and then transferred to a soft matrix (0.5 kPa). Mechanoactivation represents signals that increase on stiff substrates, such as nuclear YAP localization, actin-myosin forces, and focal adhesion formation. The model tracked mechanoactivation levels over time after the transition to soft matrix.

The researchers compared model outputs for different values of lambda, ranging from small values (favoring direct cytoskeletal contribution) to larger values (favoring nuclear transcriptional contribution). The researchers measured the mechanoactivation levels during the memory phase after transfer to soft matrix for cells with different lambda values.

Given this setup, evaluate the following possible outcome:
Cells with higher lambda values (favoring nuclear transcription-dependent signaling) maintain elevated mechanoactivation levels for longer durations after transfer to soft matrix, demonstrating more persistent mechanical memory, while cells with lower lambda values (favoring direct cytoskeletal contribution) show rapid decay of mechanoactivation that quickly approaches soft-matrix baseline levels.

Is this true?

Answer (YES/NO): YES